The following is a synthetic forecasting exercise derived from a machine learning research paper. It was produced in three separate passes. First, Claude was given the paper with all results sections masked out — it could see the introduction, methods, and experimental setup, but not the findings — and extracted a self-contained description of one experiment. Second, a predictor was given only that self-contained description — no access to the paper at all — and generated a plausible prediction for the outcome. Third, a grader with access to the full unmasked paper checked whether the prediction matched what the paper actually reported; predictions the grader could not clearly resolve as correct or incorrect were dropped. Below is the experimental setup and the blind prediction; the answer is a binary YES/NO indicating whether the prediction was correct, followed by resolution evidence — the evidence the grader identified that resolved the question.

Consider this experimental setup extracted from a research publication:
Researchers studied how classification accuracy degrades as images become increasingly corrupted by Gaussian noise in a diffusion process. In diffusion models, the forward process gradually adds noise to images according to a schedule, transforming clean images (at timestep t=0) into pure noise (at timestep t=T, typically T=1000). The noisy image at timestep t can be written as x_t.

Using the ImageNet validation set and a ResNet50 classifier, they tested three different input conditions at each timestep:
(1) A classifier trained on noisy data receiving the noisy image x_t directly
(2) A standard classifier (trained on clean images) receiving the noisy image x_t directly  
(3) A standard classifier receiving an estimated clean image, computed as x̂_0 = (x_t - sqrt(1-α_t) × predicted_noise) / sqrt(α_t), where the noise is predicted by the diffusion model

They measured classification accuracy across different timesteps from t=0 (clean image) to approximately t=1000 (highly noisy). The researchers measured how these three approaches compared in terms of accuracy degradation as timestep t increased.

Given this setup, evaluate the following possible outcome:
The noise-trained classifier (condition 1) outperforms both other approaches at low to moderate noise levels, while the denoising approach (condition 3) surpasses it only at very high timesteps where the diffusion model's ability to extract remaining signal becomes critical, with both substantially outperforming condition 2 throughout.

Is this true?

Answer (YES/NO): NO